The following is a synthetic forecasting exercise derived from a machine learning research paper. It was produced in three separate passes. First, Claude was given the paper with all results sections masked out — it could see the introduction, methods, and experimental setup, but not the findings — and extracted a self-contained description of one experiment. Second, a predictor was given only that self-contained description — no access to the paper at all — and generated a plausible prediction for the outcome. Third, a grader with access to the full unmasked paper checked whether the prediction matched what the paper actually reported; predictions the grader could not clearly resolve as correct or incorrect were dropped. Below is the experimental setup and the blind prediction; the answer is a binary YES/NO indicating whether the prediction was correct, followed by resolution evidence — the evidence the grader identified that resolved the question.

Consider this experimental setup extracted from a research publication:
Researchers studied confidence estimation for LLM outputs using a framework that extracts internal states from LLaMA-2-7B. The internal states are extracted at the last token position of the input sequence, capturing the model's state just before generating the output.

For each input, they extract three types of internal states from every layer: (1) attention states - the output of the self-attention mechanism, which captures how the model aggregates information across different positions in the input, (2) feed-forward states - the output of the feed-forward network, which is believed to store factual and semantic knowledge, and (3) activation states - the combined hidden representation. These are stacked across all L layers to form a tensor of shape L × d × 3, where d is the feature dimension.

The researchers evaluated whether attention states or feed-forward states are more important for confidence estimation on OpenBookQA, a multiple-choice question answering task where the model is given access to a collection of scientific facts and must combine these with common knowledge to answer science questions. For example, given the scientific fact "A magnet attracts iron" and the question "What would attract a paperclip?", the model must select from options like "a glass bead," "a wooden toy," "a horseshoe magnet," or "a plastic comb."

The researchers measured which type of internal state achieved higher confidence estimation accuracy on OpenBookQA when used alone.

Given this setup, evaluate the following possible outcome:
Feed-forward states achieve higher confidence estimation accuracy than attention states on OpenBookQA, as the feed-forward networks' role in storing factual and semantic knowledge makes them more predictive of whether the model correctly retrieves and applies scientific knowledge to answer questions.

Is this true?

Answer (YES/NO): NO